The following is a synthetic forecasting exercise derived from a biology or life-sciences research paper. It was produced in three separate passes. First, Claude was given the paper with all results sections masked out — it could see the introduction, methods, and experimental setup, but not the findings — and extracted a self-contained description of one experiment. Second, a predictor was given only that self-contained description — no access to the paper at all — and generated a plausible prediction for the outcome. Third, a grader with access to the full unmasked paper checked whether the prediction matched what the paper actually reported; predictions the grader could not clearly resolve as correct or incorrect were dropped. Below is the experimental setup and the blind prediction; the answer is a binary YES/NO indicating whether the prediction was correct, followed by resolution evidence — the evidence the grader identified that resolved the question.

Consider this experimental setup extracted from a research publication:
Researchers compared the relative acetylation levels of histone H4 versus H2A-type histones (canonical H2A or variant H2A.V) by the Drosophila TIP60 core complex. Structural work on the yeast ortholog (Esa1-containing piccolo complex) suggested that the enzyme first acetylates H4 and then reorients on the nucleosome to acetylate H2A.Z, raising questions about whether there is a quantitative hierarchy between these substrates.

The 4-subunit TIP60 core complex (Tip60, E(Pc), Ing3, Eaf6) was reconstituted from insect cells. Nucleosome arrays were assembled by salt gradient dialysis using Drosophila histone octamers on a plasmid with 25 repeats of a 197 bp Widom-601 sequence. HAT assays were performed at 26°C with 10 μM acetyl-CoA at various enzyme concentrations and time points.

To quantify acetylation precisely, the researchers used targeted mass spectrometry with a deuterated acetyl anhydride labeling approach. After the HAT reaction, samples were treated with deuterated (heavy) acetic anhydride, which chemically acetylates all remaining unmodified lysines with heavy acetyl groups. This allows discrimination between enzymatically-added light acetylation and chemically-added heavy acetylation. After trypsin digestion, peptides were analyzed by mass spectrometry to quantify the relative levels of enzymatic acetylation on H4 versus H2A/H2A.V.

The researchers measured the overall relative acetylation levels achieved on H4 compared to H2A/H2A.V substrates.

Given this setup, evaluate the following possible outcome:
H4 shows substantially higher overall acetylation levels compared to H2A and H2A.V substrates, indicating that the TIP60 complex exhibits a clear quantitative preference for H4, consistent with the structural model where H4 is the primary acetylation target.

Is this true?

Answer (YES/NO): NO